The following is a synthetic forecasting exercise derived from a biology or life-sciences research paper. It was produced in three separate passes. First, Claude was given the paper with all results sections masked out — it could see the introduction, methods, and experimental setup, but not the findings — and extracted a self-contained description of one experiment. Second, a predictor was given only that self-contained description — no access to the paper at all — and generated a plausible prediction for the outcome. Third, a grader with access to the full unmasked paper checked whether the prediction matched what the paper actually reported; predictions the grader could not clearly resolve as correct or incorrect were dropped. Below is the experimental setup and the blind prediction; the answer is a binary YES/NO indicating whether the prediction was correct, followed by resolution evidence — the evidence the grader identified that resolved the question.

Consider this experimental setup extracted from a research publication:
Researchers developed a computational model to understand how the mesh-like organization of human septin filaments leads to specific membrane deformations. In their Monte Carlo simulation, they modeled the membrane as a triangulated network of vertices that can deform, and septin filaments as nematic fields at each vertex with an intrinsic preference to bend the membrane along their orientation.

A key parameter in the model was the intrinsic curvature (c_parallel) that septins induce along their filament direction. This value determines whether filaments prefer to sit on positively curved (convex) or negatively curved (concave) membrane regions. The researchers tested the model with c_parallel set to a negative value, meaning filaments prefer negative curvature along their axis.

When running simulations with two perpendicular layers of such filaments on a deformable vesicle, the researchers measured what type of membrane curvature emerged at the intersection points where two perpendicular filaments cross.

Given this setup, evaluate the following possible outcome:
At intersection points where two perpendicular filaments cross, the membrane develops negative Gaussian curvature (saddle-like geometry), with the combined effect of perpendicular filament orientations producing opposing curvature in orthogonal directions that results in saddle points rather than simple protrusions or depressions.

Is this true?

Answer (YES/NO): NO